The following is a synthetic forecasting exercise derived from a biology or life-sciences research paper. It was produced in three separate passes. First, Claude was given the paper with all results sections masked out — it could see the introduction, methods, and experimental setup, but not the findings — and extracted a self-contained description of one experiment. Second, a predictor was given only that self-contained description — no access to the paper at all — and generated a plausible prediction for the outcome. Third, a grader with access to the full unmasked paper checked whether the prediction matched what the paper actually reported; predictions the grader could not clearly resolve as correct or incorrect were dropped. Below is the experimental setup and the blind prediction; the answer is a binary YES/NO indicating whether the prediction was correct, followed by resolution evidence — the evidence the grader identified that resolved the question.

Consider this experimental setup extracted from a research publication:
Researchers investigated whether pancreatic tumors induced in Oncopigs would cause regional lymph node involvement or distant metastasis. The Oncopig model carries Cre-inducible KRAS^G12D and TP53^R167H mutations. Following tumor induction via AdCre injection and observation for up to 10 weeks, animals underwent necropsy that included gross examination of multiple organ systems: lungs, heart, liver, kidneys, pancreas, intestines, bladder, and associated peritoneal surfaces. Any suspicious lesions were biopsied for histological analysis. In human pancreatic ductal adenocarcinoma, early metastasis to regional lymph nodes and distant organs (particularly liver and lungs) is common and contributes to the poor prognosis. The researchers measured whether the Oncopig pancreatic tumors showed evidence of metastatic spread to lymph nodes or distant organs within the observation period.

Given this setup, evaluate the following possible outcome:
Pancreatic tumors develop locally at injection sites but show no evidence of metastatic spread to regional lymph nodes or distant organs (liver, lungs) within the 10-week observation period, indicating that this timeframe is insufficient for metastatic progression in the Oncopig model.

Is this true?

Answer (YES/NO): YES